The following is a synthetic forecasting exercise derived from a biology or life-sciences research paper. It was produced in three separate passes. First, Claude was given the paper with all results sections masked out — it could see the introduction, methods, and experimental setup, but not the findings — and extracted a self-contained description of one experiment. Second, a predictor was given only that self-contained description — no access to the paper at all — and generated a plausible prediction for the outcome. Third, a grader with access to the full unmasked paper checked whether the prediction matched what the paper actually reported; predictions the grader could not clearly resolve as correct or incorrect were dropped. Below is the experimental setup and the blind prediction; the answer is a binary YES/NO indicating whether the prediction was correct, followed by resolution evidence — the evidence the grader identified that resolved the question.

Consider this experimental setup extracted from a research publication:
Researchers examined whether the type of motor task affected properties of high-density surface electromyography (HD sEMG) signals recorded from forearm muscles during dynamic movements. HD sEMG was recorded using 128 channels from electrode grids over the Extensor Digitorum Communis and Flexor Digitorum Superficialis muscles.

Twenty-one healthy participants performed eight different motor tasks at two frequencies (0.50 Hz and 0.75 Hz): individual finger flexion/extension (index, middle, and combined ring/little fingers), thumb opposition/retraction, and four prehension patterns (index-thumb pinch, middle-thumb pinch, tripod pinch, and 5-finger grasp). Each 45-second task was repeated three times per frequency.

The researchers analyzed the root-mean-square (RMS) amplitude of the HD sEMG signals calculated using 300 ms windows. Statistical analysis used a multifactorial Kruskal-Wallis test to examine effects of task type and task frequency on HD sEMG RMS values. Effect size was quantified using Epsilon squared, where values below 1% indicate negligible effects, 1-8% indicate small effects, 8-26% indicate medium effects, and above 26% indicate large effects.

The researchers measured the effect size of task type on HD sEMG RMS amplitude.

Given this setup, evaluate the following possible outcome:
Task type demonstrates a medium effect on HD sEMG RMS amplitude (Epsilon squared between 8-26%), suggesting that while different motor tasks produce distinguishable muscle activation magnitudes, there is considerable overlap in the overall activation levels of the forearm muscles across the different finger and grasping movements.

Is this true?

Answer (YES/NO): NO